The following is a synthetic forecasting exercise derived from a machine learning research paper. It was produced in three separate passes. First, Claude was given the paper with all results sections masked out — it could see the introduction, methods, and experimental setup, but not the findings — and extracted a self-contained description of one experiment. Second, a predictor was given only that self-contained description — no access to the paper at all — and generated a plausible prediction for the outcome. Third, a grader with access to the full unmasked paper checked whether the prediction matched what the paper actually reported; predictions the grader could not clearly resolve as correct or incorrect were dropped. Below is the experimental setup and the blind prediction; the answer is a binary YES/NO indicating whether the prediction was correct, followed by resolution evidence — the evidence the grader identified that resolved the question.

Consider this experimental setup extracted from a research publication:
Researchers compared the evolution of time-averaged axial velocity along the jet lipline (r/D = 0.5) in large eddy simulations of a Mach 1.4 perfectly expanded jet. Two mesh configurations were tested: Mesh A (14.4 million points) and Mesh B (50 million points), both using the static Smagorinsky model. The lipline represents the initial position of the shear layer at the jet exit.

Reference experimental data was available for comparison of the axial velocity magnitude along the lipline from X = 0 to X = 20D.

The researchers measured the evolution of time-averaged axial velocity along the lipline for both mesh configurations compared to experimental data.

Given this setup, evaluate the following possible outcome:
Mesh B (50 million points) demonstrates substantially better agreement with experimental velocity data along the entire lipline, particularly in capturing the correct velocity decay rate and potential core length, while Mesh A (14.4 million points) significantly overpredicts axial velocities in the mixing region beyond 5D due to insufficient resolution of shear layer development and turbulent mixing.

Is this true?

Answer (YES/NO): NO